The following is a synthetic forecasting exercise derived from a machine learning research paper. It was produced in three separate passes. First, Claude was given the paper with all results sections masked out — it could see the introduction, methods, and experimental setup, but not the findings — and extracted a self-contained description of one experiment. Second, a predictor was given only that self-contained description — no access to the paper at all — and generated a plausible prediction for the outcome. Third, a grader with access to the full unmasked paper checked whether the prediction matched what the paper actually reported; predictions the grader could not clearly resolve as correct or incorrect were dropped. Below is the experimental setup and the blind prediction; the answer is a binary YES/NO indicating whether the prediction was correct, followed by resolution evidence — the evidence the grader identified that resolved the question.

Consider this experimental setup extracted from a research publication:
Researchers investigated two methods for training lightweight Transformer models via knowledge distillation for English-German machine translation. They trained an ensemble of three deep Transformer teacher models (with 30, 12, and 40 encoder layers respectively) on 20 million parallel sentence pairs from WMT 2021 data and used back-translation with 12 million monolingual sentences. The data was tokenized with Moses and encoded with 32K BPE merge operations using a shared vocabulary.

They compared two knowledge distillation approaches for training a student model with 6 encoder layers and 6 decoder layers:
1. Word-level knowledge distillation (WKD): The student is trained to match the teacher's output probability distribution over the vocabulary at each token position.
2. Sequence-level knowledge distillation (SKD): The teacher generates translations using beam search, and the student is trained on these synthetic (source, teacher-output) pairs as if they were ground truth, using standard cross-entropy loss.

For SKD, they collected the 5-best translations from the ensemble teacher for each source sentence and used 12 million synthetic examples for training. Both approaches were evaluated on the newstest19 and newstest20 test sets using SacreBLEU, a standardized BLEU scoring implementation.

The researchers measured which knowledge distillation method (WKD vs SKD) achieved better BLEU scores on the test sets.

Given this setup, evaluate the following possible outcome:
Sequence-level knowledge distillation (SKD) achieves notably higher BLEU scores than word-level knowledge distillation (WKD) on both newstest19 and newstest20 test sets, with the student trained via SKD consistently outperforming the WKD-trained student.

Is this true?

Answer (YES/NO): YES